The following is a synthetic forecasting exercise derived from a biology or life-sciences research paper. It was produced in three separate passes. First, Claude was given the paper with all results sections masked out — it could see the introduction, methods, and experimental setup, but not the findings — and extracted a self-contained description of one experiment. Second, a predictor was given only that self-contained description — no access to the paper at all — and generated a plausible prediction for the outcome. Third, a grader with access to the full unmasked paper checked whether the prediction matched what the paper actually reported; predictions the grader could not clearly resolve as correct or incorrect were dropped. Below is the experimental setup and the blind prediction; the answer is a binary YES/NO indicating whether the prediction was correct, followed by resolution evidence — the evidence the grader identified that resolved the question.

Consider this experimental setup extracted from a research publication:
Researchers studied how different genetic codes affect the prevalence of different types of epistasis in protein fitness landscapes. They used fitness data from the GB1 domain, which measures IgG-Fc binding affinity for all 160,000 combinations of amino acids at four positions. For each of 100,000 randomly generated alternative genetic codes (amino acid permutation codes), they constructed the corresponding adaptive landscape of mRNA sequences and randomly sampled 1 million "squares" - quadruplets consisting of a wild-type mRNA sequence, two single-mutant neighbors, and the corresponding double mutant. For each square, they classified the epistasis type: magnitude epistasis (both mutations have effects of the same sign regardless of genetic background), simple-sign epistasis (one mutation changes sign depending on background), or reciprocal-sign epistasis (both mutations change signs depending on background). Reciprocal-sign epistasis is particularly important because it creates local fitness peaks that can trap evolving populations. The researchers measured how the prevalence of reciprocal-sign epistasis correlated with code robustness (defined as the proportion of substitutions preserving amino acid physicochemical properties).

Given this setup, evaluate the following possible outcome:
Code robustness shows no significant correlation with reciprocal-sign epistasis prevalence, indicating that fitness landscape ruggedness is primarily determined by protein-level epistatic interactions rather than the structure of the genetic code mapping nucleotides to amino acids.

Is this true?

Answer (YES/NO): NO